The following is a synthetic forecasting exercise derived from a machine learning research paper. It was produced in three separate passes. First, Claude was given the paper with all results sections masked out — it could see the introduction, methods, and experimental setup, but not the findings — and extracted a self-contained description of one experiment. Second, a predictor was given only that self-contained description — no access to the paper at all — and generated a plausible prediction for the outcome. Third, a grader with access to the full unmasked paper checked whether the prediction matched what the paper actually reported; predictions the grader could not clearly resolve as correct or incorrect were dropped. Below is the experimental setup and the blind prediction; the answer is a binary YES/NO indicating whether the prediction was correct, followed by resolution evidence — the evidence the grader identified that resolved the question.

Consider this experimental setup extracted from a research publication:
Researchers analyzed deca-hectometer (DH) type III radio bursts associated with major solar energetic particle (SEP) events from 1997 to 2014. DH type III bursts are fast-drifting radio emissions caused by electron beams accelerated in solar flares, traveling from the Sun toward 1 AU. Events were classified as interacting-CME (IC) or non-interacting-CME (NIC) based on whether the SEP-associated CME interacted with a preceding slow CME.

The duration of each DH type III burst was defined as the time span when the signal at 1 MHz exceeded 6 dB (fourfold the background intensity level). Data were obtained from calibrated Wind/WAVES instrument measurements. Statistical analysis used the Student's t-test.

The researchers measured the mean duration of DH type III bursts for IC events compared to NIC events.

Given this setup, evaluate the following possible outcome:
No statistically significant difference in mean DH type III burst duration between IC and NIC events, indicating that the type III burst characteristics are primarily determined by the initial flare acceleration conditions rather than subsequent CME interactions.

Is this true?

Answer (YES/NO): YES